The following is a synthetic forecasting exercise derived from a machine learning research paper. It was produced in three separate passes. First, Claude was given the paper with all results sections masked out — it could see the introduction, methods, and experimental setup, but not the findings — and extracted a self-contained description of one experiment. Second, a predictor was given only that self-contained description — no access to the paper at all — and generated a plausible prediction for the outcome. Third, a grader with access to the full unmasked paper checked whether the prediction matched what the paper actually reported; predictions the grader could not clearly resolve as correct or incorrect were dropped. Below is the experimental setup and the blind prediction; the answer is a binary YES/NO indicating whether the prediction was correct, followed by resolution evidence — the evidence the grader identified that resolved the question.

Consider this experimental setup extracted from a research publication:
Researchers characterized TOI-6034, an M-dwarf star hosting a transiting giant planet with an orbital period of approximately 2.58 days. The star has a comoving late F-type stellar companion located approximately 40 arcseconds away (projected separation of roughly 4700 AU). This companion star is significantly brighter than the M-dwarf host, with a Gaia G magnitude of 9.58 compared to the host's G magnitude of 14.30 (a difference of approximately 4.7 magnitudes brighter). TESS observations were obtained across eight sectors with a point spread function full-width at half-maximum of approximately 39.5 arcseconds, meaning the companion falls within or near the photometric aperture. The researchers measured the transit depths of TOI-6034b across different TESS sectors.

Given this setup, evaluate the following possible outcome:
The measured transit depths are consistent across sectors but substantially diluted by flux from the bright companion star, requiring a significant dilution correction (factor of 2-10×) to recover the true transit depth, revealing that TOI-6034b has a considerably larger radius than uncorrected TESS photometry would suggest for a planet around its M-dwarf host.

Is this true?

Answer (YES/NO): NO